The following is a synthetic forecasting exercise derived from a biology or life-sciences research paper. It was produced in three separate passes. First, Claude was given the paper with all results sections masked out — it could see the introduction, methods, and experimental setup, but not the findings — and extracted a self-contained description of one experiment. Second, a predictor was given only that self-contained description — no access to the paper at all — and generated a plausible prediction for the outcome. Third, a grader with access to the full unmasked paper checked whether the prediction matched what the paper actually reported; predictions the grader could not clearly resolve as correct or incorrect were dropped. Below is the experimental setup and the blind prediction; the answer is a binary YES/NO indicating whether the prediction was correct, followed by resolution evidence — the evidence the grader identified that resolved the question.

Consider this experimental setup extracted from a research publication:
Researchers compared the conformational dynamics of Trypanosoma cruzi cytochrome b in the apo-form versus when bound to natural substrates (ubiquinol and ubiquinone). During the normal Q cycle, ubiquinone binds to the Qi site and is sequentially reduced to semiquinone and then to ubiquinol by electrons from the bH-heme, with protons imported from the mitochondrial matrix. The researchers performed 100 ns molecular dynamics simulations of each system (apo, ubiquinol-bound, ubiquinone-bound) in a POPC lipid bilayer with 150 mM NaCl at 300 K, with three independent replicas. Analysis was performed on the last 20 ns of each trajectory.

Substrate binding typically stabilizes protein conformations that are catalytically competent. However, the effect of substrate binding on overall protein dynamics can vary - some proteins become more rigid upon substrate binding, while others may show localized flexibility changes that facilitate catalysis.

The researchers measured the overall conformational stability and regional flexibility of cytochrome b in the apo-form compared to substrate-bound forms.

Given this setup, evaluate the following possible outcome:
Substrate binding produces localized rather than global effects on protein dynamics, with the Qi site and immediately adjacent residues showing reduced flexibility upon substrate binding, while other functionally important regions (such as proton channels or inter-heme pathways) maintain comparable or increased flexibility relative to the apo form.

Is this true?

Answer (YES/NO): NO